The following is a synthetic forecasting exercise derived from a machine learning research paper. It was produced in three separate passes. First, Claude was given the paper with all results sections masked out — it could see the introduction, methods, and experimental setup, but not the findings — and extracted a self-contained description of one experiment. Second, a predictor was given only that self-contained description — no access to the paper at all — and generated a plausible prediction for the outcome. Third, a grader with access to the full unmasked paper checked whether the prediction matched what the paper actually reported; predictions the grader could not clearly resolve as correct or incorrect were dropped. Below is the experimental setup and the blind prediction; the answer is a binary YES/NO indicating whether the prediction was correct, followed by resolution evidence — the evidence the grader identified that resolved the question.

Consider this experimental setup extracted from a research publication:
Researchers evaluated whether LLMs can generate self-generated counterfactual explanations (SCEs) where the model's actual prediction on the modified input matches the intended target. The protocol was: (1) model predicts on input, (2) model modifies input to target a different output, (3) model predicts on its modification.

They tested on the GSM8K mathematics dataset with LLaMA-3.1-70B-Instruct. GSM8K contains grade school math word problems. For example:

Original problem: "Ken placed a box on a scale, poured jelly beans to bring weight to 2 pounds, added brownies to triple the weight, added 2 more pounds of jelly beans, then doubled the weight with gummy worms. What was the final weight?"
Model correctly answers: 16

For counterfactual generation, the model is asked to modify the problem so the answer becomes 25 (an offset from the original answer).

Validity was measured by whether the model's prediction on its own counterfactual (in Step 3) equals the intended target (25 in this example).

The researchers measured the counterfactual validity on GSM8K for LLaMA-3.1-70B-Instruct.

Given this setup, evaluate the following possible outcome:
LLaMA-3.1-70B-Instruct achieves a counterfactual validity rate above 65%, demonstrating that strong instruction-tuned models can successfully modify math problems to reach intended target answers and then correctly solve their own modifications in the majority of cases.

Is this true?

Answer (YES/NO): NO